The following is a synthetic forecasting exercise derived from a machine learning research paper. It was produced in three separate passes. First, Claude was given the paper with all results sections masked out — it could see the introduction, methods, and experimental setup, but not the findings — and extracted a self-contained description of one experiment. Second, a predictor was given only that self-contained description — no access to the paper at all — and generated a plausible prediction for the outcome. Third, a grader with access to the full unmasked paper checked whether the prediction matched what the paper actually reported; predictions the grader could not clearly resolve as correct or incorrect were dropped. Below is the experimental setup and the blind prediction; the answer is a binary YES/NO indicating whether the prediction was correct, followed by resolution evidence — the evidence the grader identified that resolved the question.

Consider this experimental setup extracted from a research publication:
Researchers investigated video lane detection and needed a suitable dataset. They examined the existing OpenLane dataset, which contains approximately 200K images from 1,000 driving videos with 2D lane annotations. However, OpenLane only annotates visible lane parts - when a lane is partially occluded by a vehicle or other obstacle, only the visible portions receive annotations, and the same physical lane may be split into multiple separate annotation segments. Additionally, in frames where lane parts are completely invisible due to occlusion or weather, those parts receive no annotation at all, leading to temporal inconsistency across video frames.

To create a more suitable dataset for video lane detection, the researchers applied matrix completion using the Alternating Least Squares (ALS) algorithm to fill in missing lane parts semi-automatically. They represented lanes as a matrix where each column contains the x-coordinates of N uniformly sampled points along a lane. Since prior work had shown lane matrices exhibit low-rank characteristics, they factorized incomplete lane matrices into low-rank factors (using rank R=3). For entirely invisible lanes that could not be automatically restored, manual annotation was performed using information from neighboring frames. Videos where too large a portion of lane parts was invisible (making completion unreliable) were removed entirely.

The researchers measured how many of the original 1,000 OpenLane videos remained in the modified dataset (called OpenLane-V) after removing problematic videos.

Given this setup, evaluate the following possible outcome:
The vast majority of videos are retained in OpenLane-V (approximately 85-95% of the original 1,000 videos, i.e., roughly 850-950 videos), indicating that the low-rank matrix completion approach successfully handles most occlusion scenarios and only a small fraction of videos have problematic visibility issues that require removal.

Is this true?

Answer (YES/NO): NO